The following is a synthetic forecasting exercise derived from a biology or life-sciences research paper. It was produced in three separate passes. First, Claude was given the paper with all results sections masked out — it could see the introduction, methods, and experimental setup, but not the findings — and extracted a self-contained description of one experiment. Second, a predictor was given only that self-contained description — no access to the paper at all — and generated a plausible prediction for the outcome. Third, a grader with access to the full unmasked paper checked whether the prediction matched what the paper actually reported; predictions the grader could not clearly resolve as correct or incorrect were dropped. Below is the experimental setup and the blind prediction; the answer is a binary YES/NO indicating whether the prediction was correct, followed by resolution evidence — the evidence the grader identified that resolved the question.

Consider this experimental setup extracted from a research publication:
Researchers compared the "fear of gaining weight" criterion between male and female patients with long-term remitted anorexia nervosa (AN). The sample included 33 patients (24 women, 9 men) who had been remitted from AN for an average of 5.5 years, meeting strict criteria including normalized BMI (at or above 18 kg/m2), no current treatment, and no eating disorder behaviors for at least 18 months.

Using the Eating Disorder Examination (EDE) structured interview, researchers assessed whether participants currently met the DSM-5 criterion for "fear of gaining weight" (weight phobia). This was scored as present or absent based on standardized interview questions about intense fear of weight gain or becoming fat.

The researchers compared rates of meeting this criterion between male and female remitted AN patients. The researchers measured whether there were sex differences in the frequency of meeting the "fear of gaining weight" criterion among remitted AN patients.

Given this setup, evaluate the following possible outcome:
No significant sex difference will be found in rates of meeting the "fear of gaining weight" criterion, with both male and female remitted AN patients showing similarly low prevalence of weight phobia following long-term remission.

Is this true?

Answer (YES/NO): YES